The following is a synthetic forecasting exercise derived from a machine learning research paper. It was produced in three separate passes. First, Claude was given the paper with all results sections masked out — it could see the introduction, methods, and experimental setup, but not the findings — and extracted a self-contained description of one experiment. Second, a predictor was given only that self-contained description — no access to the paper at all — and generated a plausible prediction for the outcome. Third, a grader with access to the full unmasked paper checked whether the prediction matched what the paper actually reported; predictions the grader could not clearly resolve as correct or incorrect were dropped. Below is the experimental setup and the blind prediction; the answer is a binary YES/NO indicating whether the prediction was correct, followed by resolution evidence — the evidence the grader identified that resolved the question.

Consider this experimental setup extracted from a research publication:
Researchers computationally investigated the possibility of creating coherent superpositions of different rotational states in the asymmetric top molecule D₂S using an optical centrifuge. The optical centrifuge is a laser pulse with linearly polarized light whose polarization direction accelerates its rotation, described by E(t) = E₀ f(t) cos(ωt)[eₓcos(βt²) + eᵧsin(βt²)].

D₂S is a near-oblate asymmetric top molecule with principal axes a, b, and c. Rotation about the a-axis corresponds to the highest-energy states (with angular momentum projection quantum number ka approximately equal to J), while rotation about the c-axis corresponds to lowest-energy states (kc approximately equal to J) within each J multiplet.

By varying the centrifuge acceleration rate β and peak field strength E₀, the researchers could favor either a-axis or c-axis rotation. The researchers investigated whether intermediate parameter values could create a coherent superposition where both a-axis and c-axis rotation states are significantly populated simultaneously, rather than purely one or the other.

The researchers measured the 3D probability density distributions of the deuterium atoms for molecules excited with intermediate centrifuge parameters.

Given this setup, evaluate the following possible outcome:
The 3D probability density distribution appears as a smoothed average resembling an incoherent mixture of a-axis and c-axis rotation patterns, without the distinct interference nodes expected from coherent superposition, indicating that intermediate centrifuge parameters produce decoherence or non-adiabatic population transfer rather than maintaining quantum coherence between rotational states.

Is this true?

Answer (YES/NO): NO